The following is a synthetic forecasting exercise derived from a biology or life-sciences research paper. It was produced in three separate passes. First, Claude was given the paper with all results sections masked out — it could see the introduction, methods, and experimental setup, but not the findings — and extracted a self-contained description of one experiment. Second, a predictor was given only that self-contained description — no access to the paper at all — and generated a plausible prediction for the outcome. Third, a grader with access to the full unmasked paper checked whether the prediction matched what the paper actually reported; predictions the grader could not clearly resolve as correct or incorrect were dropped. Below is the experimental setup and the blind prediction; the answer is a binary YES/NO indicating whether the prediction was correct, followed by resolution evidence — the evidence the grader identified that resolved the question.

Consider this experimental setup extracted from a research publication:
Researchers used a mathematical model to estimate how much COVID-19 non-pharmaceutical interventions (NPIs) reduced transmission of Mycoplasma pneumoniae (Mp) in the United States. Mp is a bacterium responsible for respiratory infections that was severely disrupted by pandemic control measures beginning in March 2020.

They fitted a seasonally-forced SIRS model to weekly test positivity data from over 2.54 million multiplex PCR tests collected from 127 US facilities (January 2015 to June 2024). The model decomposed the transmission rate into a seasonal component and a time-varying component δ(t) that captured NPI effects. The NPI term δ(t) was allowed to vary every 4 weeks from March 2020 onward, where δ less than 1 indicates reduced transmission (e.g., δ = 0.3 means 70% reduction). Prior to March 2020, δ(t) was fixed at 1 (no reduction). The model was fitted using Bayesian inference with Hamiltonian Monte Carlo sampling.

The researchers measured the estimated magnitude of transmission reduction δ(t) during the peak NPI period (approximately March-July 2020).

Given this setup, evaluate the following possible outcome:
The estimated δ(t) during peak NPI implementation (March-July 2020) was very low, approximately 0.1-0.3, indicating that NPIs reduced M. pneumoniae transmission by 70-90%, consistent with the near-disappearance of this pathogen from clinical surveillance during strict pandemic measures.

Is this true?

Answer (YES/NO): NO